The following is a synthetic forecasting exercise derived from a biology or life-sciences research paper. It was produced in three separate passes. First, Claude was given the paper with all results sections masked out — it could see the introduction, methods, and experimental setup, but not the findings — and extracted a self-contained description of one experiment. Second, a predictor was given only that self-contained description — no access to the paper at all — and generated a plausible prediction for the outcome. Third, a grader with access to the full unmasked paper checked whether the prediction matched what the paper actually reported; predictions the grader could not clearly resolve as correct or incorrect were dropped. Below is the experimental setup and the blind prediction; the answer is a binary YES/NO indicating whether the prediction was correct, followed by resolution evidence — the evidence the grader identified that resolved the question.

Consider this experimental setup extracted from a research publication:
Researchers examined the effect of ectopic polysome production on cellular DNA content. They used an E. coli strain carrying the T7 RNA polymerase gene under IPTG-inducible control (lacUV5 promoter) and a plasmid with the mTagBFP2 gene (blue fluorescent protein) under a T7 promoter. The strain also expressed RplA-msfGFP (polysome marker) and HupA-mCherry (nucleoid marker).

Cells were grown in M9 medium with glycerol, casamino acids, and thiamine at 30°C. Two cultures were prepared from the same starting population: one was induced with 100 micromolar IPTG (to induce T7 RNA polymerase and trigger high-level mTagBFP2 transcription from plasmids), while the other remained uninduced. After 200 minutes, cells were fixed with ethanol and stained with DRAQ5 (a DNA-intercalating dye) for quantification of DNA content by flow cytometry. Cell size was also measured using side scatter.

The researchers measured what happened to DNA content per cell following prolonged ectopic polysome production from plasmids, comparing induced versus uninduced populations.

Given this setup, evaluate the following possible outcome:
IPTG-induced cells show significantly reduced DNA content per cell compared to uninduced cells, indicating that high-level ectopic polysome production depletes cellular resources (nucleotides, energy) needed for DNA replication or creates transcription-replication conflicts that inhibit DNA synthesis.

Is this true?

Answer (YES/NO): NO